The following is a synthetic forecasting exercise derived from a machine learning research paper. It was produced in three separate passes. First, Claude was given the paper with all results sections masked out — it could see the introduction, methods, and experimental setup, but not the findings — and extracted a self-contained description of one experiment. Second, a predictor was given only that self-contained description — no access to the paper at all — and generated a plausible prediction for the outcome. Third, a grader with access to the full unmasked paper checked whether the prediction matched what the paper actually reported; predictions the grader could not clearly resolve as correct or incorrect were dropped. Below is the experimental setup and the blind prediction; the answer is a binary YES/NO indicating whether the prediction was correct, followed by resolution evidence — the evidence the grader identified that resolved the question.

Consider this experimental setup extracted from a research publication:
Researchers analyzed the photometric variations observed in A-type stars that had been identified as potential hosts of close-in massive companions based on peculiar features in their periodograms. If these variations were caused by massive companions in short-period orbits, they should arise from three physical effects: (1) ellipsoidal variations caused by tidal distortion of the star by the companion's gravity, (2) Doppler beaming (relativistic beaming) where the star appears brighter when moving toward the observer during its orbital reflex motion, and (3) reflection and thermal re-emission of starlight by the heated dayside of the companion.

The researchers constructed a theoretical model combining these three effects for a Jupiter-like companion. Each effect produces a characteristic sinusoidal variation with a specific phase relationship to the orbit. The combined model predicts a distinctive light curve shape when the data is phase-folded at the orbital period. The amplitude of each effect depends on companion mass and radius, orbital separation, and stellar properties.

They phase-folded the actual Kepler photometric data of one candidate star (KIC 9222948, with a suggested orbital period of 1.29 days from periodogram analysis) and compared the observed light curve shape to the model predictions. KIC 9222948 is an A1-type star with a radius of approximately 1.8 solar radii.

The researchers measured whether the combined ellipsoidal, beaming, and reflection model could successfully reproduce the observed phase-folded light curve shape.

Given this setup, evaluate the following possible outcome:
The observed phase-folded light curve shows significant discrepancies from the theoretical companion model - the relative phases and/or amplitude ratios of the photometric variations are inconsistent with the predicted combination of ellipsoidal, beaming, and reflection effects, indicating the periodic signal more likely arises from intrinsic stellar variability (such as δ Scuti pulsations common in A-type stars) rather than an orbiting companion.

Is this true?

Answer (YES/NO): YES